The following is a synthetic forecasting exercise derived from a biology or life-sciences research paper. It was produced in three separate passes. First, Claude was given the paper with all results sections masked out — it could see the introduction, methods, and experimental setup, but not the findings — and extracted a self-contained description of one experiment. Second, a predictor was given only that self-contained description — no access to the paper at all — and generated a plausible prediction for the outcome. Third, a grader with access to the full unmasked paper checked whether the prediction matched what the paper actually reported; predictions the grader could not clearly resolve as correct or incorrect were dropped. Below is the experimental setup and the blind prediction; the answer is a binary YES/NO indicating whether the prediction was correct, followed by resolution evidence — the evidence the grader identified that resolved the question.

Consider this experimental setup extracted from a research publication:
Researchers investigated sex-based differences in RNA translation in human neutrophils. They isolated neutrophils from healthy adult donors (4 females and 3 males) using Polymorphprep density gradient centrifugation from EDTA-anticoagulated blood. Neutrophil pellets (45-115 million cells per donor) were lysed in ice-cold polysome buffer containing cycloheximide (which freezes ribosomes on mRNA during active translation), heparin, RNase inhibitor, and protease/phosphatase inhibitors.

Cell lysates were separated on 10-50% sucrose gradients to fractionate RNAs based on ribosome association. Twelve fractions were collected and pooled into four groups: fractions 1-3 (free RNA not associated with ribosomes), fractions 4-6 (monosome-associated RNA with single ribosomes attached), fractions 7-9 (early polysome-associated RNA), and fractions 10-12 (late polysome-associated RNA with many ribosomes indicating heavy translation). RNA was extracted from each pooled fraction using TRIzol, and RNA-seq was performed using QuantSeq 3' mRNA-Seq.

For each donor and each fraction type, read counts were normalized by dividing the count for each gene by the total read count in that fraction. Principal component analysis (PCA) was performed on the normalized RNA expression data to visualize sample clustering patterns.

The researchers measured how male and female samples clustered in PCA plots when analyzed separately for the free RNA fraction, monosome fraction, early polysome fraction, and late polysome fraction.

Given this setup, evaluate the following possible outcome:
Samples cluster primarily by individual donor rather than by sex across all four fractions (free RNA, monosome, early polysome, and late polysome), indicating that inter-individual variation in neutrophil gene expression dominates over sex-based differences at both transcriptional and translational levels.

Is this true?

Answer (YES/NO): NO